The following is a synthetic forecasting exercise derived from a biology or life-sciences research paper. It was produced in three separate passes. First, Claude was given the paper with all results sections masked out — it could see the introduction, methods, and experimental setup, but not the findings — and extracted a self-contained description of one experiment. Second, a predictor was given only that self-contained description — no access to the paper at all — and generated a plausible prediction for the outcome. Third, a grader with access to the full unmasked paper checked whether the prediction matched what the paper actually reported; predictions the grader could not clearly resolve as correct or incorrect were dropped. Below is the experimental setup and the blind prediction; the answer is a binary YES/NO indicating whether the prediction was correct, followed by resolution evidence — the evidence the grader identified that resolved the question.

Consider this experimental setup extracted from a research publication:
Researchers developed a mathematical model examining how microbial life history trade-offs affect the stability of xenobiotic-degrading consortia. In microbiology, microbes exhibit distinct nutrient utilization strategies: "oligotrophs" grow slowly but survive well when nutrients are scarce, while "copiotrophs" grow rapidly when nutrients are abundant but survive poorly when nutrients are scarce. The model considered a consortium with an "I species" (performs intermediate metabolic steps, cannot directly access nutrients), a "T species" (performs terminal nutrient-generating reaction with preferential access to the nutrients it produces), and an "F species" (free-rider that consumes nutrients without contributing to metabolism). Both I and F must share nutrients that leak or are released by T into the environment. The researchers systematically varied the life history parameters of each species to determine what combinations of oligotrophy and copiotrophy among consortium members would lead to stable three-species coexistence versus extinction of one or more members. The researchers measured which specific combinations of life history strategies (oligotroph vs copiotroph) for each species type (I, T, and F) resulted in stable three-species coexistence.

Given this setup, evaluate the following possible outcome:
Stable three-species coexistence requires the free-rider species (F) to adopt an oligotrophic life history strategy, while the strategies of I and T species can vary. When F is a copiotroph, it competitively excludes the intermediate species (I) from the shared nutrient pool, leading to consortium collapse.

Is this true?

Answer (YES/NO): NO